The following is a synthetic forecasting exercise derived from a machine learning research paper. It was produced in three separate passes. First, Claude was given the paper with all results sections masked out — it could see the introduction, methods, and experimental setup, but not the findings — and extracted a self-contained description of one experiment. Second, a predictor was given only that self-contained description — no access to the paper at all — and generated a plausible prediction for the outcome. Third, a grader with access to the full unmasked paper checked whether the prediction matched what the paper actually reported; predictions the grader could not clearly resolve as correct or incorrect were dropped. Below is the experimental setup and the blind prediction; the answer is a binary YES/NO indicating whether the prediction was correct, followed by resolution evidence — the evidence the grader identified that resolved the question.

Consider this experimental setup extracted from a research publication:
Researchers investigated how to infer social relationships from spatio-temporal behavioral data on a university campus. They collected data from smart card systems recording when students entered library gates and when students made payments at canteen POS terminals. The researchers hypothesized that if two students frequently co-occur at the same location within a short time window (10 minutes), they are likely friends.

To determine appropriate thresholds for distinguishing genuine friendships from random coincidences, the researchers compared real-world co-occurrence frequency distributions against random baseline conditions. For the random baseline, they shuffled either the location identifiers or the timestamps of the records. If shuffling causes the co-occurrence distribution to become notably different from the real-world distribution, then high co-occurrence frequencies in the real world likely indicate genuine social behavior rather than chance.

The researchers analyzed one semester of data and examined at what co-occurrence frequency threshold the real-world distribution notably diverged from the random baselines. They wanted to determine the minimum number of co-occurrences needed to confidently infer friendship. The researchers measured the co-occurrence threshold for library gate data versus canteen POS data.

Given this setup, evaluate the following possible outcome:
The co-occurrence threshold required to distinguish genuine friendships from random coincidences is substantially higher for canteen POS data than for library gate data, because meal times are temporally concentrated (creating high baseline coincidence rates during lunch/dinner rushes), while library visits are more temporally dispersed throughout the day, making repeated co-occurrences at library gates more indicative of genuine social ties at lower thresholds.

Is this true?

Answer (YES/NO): NO